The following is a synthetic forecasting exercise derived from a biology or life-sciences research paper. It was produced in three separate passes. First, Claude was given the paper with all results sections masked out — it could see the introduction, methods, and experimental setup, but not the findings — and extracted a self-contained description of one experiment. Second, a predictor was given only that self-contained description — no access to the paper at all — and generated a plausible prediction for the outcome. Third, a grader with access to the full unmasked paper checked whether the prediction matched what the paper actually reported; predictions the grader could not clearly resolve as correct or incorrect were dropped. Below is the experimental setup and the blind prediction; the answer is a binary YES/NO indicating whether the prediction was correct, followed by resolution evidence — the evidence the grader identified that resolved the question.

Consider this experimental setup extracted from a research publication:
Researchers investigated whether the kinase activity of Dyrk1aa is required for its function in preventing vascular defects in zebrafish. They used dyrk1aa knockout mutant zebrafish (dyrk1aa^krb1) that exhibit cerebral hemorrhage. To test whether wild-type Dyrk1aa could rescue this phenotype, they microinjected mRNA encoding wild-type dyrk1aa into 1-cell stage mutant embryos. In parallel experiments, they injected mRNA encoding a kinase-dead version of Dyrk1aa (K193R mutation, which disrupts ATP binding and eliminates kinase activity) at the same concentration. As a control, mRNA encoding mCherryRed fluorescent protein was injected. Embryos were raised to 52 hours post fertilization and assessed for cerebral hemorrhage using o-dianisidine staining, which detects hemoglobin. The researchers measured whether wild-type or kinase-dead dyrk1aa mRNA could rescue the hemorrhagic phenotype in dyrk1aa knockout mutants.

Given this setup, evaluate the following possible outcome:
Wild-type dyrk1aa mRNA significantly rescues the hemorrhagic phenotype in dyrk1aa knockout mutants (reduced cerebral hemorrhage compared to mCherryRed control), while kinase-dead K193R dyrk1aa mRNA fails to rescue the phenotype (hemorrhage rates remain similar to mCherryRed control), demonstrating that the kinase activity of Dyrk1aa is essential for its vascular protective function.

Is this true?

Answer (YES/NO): YES